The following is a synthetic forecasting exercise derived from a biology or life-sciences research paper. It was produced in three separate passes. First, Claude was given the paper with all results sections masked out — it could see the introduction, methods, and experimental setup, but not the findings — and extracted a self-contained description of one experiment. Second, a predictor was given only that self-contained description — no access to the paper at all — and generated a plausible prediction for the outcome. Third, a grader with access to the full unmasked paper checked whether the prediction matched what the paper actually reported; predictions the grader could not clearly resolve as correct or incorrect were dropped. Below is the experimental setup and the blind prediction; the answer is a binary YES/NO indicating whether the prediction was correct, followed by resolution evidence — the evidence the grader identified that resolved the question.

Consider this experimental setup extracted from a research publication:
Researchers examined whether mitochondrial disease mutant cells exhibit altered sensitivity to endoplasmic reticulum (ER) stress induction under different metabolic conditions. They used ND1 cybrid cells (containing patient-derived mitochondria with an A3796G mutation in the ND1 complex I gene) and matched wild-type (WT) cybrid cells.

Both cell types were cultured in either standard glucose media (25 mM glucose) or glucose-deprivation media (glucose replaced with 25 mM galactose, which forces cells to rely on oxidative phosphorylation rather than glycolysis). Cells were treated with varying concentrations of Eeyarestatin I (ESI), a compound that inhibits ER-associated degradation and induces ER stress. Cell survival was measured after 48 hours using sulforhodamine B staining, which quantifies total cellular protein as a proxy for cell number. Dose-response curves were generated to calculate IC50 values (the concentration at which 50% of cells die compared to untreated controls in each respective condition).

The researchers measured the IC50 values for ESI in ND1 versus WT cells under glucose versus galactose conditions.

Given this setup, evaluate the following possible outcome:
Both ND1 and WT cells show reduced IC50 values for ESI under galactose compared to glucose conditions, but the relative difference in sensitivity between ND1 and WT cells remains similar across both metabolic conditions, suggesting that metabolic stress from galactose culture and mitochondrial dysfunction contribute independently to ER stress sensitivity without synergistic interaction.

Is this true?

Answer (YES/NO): NO